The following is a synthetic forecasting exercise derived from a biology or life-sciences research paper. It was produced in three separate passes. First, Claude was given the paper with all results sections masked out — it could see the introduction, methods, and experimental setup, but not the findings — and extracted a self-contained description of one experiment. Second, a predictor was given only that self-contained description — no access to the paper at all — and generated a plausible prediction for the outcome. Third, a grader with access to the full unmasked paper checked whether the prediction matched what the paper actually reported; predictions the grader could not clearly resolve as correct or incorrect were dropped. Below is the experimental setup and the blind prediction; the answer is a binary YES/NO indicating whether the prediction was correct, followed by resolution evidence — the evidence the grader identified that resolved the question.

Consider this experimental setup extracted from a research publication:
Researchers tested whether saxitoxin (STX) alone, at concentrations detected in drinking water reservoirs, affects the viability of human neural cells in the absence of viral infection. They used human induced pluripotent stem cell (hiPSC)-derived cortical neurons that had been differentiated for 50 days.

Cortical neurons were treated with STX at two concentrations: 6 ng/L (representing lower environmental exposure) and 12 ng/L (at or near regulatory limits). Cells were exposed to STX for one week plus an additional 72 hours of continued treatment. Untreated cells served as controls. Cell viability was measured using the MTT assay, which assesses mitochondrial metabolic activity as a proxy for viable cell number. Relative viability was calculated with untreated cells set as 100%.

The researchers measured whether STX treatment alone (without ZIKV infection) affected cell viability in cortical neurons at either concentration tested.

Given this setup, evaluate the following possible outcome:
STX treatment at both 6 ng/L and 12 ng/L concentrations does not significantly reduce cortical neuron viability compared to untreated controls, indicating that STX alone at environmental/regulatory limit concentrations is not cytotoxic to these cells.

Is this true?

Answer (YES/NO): NO